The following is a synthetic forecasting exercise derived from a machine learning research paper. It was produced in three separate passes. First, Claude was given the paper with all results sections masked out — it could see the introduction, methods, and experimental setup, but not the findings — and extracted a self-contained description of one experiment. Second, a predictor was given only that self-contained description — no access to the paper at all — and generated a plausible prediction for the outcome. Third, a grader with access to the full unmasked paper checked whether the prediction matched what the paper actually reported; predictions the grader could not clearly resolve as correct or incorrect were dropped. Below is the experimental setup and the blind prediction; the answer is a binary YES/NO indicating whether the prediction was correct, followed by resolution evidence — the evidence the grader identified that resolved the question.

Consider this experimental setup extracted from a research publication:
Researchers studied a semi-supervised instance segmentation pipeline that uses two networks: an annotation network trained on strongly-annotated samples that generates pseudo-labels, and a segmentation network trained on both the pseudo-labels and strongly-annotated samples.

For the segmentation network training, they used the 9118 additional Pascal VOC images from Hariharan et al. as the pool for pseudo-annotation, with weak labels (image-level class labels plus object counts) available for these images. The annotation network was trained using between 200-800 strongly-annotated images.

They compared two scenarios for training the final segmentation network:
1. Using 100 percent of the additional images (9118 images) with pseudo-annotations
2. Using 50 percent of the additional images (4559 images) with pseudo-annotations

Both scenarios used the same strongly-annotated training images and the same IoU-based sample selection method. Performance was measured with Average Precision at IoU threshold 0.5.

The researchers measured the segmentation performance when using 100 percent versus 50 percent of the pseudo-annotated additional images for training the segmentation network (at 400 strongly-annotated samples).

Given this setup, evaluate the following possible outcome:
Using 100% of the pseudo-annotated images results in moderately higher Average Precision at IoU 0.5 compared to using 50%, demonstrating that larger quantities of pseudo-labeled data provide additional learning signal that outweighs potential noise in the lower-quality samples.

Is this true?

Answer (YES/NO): YES